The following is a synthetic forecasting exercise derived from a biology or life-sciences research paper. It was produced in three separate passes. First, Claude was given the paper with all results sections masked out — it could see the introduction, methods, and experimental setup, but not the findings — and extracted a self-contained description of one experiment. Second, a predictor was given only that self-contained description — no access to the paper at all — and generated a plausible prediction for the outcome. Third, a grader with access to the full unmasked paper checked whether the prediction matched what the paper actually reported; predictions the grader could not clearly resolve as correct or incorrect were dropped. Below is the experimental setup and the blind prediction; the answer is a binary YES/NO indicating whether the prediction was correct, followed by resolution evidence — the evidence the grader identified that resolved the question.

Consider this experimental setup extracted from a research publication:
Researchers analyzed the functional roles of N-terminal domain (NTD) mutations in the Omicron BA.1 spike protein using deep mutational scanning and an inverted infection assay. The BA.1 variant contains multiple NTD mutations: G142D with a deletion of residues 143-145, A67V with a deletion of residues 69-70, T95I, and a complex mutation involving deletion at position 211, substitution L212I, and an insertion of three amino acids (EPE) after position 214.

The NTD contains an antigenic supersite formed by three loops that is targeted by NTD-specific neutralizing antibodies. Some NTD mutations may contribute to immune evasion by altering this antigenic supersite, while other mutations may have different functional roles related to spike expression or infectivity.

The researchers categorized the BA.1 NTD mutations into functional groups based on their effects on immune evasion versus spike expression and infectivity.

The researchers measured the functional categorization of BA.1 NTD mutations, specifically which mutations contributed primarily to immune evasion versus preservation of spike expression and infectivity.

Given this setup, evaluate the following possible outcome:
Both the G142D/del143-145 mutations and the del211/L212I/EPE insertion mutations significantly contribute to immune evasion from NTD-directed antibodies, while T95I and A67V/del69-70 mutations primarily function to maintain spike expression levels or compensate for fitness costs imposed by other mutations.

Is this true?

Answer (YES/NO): NO